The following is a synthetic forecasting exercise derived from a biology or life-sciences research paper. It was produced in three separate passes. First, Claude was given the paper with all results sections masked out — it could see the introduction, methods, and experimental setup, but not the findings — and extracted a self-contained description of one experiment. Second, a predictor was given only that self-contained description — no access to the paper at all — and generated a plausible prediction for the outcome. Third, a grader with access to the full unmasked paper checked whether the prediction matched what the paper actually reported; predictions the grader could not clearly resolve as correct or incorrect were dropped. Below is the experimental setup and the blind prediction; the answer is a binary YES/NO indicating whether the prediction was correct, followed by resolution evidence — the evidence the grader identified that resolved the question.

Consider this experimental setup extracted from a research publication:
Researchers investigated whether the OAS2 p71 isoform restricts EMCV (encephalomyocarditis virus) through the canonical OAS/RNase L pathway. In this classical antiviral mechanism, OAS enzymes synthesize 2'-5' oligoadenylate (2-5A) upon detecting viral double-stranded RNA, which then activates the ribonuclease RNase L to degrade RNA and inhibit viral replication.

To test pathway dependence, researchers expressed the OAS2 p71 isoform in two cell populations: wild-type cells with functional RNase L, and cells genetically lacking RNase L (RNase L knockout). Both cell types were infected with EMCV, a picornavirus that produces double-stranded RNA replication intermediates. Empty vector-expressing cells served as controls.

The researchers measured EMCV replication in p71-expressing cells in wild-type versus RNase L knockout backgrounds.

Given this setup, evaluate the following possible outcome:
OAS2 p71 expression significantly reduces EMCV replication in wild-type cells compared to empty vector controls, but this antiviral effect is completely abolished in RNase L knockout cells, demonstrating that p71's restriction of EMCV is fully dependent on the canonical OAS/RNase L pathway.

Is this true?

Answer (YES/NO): YES